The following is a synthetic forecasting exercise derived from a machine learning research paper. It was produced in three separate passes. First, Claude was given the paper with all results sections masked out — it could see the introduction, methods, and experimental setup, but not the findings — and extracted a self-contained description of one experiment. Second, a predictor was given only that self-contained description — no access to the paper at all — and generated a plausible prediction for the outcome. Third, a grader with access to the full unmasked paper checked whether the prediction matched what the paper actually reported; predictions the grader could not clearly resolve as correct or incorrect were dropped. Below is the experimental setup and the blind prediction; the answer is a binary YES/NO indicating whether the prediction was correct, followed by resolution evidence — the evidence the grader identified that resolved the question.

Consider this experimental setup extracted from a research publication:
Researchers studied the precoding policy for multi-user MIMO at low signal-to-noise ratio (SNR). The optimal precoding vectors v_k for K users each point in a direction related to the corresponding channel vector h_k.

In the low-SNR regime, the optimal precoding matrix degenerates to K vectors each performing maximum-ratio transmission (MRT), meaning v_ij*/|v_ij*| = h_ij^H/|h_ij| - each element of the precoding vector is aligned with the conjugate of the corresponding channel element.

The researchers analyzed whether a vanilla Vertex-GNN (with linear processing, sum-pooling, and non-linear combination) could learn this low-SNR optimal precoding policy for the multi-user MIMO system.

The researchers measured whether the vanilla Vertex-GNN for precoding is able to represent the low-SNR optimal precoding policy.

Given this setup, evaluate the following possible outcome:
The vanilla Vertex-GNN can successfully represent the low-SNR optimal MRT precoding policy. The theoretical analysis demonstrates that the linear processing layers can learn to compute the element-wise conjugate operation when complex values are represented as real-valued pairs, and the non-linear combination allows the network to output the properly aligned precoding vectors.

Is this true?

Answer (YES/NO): NO